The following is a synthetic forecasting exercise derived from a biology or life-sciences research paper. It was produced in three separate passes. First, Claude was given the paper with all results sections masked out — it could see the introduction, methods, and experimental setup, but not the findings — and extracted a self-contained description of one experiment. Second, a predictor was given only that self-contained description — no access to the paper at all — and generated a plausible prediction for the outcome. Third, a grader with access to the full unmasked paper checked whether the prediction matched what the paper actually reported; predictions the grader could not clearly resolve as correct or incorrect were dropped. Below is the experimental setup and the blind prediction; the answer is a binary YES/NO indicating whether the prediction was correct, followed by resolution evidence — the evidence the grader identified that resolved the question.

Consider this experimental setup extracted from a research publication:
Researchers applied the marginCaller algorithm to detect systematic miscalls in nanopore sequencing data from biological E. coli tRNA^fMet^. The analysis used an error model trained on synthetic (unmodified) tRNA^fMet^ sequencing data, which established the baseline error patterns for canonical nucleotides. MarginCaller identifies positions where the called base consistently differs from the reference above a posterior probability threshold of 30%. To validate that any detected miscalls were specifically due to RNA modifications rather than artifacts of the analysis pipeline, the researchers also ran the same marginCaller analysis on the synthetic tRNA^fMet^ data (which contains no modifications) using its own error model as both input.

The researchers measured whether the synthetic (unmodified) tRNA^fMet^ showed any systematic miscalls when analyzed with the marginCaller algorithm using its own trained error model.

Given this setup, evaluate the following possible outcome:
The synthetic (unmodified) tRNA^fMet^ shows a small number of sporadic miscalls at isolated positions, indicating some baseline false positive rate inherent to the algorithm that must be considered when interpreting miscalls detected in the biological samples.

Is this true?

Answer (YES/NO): NO